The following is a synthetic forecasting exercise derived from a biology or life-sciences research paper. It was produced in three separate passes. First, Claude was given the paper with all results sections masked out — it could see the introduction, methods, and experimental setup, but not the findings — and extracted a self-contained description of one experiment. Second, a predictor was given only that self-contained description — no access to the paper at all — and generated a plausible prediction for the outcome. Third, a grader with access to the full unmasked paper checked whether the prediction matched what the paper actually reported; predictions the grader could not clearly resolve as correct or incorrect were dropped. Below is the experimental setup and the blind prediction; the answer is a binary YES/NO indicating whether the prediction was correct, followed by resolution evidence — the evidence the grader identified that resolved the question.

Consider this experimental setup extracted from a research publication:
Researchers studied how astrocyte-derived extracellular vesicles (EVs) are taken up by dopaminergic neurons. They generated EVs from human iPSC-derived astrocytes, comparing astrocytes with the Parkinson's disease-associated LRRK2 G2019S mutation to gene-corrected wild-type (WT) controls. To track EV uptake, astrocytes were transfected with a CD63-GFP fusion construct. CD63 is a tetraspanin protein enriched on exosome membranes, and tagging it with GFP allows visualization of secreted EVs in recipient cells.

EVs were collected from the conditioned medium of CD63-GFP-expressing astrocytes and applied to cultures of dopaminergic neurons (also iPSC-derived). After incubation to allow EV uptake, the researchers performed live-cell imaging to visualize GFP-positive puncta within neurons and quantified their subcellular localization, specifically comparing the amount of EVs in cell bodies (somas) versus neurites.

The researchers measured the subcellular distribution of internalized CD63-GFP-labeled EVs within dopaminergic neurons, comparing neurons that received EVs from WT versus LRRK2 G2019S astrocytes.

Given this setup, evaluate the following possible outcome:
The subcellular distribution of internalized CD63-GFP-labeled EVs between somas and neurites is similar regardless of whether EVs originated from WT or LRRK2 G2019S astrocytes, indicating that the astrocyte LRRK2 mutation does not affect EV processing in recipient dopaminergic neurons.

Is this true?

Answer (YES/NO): NO